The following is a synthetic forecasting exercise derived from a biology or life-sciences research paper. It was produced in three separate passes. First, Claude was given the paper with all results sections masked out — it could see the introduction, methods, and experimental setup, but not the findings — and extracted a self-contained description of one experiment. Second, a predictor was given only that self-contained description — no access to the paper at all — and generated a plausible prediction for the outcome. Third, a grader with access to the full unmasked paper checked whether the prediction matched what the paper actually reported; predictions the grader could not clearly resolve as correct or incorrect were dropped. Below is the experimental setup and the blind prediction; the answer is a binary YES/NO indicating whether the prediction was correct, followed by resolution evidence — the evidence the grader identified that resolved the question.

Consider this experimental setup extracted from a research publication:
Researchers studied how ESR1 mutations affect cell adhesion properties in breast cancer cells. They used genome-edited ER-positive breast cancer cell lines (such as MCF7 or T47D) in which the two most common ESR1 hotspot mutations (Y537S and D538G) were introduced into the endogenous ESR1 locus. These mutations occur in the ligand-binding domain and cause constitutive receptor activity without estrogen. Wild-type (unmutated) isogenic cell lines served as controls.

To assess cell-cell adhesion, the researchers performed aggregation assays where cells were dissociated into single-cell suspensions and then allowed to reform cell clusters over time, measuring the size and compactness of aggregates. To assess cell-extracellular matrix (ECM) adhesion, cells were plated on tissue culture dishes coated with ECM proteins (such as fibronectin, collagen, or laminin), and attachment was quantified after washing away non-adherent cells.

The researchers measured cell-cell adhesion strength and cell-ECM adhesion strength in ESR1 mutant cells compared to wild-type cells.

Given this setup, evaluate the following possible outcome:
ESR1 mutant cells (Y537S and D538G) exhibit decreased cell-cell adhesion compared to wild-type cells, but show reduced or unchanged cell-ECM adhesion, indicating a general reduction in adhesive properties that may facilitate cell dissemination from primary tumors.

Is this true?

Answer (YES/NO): NO